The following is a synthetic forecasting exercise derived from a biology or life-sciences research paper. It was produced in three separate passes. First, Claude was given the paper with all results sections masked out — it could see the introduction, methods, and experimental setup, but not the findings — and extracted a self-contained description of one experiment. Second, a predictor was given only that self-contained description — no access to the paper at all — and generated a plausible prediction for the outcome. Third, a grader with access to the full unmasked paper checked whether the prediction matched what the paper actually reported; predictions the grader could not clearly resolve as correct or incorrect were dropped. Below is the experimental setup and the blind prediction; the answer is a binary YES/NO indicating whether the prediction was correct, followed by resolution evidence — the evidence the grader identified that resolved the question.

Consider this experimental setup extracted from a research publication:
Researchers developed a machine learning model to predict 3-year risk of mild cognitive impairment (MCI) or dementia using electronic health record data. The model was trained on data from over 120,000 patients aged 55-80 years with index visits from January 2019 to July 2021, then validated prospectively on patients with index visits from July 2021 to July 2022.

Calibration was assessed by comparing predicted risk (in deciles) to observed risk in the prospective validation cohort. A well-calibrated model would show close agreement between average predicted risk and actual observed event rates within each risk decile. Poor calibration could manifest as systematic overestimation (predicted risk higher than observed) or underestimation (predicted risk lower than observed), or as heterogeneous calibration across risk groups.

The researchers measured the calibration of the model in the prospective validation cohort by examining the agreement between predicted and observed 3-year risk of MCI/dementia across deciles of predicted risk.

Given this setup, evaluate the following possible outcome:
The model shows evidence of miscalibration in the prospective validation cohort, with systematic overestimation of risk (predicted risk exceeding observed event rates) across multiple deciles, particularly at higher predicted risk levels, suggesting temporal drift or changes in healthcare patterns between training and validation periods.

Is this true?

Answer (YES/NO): NO